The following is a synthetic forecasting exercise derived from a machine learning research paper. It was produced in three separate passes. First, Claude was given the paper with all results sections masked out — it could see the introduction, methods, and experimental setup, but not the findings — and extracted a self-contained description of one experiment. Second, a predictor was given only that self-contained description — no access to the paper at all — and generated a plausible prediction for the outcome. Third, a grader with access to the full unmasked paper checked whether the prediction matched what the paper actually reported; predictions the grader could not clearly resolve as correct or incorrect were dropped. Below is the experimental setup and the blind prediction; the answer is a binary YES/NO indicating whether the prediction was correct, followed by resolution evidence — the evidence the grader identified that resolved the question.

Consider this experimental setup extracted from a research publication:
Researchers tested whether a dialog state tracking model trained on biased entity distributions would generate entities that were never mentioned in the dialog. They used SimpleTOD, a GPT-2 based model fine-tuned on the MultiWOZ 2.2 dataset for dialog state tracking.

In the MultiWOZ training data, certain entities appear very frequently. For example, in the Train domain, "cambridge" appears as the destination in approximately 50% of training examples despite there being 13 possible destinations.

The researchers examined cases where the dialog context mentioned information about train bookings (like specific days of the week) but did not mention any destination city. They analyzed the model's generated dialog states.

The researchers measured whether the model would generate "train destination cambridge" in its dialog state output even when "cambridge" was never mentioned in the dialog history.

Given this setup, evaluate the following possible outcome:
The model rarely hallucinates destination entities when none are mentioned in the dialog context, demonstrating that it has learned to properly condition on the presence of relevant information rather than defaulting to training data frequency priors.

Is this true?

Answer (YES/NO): NO